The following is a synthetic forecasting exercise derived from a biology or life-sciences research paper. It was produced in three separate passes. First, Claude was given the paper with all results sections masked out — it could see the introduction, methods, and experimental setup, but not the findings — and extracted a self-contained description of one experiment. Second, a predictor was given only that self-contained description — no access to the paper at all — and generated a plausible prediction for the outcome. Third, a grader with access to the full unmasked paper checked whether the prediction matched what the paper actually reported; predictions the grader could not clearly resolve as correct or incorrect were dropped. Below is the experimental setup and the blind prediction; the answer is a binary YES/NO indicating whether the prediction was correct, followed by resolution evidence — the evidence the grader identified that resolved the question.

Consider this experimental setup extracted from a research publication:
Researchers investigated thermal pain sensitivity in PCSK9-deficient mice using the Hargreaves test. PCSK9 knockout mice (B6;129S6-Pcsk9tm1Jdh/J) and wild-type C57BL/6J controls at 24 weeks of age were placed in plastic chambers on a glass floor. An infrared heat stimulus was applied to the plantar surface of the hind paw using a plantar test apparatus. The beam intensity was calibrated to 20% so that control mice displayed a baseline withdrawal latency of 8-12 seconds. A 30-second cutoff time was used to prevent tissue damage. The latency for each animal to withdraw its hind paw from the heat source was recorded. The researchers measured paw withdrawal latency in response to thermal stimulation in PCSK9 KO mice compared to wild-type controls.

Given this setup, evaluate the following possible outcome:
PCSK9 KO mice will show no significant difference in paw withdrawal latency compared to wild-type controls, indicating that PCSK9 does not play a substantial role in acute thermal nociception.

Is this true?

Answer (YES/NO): YES